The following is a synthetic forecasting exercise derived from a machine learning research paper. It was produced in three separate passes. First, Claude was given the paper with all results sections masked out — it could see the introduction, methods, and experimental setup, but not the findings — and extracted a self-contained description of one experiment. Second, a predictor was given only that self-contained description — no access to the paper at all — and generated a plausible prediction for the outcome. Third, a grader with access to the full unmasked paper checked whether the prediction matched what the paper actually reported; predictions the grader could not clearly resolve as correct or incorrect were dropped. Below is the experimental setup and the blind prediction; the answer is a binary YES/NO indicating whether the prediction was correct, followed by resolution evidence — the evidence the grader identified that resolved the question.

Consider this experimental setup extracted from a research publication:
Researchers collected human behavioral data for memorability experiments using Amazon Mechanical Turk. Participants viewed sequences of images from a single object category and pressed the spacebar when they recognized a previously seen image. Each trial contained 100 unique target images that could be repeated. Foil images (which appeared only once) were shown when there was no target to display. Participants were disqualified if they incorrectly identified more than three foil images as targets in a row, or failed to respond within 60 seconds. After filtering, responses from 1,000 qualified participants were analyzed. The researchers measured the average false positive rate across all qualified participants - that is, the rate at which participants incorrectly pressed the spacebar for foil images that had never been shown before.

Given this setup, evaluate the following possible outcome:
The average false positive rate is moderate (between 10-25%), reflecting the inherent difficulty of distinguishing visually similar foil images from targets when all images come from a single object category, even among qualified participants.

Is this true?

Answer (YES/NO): YES